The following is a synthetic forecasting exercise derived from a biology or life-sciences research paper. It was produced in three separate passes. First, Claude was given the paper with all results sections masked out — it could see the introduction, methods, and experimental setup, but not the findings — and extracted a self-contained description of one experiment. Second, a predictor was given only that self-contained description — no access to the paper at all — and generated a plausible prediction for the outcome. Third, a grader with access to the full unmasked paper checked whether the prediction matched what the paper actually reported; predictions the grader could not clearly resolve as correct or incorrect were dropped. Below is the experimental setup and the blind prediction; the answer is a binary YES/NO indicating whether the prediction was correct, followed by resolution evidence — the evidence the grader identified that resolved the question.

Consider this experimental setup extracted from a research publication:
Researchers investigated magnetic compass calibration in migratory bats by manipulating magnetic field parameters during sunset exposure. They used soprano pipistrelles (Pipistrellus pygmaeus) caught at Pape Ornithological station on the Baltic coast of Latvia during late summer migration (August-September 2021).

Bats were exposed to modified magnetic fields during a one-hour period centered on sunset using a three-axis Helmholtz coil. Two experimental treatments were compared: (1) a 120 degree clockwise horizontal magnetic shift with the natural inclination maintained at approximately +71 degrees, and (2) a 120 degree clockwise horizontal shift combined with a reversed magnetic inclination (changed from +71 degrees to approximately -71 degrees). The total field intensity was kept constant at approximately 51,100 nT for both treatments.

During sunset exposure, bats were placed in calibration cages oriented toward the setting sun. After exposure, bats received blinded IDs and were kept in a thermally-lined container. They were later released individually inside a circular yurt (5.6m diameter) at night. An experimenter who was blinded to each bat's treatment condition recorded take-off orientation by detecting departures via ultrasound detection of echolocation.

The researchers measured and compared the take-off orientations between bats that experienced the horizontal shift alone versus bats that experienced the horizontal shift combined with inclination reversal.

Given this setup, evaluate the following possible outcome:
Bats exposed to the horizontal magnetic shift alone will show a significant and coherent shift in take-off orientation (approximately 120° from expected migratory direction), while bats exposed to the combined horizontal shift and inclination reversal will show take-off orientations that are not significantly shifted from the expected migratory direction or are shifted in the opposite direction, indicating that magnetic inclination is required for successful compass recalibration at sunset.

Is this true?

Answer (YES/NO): NO